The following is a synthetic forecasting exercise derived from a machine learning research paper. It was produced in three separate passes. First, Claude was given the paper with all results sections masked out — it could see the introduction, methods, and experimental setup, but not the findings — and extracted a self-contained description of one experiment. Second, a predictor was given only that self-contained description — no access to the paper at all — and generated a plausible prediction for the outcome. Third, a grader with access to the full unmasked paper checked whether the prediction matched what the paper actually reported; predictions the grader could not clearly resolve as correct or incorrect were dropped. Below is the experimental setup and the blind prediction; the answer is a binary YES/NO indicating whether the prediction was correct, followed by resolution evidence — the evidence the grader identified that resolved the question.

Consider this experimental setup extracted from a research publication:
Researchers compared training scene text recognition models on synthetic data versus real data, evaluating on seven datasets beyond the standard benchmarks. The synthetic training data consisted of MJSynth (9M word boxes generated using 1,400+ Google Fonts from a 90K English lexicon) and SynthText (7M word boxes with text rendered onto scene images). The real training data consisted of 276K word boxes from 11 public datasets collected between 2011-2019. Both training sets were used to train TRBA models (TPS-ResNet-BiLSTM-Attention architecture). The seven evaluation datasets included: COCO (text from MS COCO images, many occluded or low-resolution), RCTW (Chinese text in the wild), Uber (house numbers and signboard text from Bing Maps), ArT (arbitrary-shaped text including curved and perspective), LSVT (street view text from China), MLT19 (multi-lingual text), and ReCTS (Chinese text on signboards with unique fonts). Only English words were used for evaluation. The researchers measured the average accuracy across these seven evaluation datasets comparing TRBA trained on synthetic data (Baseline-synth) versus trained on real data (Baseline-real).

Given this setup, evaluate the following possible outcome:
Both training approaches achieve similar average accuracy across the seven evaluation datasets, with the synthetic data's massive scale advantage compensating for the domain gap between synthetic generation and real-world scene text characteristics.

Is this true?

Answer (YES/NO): NO